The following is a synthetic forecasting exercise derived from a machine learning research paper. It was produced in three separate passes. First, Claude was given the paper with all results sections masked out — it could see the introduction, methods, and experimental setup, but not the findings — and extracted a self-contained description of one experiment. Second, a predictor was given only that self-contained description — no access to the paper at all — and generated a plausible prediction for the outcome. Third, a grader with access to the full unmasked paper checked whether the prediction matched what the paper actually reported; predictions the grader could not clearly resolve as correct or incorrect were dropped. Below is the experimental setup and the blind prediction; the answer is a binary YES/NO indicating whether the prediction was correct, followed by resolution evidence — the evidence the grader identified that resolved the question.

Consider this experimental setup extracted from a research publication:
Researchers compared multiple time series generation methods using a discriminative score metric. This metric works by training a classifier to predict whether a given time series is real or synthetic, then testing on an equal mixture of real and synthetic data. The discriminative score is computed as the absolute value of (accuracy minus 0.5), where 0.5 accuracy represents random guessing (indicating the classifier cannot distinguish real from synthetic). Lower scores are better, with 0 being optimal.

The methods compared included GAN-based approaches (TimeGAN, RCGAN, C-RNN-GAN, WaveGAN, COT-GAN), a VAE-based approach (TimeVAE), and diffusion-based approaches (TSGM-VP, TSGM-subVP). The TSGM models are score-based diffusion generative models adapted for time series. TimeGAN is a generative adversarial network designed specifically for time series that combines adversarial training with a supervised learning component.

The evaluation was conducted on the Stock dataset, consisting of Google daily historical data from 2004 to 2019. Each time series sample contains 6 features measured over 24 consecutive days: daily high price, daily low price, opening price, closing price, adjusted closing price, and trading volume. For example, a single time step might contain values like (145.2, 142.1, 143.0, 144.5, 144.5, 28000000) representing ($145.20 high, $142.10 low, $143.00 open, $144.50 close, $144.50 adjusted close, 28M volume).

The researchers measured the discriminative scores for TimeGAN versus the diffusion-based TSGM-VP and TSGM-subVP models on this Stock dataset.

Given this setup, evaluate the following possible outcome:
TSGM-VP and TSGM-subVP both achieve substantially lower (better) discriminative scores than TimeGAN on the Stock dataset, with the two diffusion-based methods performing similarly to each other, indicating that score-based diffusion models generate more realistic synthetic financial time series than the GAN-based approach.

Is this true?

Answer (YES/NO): YES